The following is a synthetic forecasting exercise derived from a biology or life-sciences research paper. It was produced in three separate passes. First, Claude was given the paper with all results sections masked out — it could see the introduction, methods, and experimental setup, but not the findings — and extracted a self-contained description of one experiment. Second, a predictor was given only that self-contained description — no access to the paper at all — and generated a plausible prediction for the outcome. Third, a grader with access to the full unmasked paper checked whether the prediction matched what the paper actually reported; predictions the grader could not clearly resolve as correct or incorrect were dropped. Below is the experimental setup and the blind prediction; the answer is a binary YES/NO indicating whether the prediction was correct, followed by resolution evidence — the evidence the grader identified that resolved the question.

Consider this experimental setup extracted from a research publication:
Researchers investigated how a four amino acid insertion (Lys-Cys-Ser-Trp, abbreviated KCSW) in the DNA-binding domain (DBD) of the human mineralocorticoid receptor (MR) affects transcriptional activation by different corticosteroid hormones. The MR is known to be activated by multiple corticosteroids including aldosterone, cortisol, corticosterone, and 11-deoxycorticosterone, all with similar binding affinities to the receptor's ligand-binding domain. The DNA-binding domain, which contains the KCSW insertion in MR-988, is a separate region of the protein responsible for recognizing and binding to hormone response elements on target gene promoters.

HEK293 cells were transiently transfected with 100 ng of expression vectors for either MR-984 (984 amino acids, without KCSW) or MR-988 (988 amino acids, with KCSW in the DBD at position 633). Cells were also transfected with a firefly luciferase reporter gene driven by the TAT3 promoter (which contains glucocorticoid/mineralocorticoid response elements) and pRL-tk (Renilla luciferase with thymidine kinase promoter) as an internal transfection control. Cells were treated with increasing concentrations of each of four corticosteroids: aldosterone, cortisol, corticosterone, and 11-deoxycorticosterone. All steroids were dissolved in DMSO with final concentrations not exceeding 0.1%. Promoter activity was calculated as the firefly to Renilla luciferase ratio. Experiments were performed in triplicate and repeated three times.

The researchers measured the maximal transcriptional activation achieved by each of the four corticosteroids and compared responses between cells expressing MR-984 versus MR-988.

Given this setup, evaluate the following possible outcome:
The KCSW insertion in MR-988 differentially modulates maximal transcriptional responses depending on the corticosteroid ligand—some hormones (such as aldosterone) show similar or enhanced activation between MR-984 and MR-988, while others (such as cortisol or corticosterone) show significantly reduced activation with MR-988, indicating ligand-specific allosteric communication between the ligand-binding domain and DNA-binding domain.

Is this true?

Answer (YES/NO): NO